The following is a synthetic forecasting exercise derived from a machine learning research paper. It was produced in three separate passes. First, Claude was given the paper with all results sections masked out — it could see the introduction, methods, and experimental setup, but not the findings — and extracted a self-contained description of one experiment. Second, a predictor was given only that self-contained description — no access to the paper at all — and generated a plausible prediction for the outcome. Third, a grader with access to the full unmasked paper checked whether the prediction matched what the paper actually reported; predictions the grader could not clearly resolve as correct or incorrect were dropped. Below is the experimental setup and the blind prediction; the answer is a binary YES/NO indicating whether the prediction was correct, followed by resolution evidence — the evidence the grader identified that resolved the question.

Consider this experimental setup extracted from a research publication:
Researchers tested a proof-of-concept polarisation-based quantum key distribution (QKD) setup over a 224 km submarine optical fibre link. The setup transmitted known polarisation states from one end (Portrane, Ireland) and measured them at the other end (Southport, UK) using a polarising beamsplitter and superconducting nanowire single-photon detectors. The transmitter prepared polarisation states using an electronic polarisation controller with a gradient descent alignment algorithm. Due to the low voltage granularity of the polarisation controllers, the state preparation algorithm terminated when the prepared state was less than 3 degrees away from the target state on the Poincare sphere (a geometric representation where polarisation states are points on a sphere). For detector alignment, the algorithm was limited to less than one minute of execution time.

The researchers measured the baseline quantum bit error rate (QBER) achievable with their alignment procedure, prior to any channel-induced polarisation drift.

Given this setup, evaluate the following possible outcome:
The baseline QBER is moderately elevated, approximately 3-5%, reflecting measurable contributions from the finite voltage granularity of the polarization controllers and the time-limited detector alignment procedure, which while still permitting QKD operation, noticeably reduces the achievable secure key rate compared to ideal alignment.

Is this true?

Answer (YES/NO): NO